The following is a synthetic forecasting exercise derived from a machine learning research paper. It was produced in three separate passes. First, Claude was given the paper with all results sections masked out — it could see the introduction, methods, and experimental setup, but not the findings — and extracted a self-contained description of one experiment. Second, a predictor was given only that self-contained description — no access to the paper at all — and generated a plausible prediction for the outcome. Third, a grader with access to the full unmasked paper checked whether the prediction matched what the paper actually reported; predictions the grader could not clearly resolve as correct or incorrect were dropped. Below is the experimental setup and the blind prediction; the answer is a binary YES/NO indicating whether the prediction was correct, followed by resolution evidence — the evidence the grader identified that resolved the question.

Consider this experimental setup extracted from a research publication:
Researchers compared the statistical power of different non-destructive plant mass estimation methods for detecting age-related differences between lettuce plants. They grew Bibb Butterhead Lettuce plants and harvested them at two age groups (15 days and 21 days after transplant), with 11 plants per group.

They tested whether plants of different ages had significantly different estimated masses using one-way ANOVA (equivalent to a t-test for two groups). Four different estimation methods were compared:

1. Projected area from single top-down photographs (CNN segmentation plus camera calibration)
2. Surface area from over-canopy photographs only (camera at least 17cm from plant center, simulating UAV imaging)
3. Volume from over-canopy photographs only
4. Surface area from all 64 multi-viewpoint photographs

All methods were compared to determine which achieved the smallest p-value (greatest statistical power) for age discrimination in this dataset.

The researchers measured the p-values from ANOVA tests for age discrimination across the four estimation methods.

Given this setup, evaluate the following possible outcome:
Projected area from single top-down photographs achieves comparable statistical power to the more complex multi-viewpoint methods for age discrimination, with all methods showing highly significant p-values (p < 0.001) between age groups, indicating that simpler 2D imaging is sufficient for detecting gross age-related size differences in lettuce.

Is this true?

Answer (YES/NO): NO